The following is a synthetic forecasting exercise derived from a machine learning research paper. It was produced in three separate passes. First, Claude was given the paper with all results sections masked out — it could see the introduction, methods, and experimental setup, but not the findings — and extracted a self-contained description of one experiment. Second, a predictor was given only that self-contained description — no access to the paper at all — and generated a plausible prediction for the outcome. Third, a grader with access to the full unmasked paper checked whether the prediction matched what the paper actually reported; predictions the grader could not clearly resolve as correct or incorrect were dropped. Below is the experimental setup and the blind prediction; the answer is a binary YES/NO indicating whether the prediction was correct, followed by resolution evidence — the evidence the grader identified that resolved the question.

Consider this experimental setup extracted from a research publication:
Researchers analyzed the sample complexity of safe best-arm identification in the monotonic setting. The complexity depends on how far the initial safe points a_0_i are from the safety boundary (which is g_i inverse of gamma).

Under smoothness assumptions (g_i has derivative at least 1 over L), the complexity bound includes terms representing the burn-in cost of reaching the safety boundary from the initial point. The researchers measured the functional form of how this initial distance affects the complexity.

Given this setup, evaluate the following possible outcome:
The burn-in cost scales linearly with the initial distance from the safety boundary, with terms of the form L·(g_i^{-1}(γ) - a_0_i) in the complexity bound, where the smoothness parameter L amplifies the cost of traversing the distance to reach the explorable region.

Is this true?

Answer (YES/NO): NO